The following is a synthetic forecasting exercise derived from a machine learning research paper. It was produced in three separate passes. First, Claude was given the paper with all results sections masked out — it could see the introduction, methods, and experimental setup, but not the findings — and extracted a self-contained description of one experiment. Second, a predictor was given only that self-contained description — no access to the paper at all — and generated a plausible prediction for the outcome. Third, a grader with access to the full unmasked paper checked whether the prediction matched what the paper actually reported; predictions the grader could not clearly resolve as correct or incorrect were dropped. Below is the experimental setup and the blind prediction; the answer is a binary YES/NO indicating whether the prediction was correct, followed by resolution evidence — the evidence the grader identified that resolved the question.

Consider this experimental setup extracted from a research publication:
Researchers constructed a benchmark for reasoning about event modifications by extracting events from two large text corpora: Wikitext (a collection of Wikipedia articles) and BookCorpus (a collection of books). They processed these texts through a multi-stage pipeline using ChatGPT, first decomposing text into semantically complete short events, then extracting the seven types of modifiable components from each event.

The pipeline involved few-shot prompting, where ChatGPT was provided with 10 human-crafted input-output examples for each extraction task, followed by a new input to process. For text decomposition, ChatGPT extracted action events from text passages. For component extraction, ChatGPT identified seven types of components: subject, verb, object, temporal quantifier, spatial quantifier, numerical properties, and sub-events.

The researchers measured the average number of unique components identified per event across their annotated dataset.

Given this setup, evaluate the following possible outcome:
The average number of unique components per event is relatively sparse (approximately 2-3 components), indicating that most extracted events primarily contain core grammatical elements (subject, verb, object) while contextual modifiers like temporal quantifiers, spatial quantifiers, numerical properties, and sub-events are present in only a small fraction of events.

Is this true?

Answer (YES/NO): NO